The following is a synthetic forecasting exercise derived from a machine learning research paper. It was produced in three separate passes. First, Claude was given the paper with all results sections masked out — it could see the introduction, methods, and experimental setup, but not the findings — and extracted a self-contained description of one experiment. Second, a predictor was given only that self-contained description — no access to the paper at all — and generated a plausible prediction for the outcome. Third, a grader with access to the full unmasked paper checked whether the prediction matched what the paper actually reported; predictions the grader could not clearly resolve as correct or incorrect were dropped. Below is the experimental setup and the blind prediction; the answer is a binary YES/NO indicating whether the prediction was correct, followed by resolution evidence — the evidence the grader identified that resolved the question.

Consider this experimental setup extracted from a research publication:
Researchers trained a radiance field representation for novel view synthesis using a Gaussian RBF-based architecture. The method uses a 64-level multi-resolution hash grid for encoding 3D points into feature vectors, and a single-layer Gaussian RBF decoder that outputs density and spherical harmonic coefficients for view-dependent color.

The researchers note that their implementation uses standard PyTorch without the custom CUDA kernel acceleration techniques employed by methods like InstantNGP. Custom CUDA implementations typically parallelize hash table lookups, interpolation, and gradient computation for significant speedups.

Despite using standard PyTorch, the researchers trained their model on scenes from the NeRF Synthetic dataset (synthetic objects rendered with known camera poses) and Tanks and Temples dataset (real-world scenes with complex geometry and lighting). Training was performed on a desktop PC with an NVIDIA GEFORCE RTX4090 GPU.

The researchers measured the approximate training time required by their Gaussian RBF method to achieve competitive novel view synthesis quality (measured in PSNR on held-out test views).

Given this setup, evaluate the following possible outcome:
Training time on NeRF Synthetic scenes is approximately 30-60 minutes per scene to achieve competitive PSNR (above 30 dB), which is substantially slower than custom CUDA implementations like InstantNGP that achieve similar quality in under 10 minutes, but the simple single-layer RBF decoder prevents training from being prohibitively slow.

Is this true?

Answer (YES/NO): NO